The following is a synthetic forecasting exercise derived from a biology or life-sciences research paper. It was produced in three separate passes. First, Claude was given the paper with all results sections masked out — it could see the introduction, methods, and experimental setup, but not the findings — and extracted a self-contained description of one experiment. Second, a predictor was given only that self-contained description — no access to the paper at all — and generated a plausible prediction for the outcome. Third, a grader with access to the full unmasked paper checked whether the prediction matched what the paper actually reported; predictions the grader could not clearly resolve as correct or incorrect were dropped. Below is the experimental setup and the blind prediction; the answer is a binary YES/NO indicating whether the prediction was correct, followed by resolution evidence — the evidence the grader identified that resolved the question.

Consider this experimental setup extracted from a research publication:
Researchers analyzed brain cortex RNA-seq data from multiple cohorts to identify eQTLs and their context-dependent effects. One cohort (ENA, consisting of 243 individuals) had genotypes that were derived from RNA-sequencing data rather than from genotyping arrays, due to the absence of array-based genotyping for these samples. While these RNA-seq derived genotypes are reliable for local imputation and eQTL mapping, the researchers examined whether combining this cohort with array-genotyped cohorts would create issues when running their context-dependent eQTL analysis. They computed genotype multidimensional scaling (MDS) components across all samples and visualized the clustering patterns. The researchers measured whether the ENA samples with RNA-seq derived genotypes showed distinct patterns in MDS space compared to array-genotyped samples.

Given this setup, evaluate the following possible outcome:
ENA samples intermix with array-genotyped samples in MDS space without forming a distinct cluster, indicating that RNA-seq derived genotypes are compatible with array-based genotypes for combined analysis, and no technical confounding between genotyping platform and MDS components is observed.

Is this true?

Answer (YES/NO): NO